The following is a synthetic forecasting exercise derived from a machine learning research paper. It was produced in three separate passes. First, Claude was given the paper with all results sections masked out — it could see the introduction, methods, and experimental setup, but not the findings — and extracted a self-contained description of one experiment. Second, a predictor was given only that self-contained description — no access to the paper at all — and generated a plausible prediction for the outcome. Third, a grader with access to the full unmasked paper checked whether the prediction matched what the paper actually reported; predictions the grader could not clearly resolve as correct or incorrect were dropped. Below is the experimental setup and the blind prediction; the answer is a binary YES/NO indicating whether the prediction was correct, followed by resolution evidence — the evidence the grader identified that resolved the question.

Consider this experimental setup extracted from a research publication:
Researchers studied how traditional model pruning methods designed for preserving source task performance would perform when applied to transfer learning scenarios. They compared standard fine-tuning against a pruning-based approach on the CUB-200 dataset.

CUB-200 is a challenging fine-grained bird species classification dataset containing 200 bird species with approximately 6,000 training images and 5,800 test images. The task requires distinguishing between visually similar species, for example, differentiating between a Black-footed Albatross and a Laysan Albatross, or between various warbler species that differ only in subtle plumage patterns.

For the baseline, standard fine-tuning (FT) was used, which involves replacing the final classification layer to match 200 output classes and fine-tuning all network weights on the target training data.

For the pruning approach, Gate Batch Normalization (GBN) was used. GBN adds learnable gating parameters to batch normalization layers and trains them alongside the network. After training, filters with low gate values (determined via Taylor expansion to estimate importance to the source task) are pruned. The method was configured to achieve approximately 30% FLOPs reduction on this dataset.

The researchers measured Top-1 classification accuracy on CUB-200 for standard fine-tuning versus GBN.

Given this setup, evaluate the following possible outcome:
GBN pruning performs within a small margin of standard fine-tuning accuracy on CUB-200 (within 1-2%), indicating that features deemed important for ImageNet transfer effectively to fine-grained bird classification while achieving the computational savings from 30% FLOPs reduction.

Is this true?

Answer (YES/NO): NO